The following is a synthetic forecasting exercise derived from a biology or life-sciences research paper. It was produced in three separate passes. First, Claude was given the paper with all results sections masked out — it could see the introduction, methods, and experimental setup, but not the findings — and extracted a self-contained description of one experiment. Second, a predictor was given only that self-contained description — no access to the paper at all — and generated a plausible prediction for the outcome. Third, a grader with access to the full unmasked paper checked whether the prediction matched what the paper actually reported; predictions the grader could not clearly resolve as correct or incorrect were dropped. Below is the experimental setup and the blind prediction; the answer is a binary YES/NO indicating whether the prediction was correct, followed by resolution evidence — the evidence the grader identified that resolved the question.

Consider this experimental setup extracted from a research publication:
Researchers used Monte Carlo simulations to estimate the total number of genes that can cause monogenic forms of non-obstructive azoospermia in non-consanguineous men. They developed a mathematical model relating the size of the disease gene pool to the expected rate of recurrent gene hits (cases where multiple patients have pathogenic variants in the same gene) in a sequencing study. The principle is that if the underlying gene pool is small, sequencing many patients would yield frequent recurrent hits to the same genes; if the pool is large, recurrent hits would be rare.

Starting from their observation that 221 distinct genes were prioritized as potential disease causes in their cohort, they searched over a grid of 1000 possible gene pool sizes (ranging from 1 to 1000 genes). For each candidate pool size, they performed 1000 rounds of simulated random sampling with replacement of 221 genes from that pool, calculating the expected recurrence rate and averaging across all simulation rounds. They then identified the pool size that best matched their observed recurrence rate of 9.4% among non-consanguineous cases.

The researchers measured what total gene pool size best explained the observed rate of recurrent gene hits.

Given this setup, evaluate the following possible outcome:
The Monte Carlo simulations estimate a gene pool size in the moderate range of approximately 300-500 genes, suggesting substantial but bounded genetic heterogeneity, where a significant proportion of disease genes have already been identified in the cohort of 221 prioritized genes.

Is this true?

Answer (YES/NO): NO